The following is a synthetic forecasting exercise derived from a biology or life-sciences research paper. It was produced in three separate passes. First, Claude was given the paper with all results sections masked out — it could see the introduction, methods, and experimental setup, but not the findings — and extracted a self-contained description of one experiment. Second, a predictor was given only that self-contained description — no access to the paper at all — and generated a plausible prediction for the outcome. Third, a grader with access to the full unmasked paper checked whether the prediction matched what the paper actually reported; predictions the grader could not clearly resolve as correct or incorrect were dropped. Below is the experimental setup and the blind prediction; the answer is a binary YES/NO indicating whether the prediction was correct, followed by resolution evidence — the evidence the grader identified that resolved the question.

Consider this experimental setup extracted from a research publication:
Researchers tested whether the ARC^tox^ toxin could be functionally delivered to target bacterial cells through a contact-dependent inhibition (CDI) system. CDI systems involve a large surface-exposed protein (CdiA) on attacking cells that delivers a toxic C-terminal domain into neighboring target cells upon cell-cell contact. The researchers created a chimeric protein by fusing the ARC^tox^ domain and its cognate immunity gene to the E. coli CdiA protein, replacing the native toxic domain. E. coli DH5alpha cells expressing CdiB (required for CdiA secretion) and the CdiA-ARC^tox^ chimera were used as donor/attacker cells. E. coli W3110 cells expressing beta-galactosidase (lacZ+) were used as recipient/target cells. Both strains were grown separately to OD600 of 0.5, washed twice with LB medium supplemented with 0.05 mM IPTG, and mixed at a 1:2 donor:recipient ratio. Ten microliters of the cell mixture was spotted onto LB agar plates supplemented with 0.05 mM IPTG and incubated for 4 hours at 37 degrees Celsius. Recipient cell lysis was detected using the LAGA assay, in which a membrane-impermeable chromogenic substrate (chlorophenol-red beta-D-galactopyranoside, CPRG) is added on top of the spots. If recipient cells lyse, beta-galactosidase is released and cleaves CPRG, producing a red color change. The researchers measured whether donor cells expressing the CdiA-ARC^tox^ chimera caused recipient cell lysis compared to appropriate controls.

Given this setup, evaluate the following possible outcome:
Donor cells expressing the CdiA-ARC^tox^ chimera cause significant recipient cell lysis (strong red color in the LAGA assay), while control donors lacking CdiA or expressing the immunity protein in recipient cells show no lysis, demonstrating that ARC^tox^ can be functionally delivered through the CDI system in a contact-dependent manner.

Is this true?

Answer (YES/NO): YES